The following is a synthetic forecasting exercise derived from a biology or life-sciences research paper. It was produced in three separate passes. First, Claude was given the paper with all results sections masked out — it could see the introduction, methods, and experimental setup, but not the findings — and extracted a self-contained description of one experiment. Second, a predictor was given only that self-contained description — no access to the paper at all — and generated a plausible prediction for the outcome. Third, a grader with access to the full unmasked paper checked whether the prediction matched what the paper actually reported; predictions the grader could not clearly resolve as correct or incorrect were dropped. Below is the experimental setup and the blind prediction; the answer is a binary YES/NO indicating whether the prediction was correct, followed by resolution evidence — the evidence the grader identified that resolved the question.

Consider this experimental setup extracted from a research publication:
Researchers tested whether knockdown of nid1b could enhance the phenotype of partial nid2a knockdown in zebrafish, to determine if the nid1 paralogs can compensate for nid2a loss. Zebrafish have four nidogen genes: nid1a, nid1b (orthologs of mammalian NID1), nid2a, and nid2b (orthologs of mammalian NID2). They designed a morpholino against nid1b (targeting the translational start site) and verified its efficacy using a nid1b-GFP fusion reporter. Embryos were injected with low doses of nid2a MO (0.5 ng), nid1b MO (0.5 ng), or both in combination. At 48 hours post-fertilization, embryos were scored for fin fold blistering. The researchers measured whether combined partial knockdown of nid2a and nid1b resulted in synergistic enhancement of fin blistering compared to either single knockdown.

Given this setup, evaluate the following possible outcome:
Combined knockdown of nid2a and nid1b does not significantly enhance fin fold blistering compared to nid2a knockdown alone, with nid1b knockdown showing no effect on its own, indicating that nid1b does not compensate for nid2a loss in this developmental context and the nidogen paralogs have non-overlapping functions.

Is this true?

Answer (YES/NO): NO